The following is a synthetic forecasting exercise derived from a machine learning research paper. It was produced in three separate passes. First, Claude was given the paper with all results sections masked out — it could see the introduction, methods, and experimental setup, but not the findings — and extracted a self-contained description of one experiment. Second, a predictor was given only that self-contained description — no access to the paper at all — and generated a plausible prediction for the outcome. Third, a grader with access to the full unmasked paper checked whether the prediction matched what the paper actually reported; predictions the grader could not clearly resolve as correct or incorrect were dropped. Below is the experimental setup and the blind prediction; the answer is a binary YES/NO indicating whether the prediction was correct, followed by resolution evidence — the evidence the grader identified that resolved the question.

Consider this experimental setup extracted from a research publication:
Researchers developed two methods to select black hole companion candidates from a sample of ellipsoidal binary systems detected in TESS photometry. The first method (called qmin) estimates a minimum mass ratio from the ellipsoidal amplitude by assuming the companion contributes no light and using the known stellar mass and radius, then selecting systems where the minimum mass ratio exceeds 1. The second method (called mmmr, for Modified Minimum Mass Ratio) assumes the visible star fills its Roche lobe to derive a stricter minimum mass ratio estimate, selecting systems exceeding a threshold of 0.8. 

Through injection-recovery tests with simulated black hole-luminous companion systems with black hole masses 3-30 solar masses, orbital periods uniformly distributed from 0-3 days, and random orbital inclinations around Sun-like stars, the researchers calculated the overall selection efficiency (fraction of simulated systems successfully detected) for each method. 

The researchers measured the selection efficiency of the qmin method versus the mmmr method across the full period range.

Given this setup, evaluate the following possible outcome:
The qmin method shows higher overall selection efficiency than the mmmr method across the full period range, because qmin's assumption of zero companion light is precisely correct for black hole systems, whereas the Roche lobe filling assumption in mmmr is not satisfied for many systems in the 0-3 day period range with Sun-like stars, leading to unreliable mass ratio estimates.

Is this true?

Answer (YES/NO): YES